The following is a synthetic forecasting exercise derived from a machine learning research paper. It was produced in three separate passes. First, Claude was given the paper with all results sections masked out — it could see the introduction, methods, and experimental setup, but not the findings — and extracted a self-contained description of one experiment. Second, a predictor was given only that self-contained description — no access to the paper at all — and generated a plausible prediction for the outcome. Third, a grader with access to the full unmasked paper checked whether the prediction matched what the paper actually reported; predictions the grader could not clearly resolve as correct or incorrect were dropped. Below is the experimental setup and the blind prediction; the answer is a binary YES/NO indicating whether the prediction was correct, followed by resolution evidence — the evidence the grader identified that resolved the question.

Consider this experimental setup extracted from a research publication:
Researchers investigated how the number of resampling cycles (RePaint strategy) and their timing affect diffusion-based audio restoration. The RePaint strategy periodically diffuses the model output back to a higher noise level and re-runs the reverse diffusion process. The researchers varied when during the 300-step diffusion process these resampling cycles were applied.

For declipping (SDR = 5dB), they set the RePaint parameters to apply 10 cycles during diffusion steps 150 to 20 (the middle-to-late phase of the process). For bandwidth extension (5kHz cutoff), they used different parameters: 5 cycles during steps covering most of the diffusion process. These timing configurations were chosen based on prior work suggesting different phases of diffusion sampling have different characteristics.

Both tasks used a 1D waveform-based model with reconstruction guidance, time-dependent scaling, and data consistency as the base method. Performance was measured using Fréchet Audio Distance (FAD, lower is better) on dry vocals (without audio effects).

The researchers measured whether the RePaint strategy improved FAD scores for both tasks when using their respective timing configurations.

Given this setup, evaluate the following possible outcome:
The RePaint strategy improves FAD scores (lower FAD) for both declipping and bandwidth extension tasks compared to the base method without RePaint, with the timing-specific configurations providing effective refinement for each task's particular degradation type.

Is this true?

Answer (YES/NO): NO